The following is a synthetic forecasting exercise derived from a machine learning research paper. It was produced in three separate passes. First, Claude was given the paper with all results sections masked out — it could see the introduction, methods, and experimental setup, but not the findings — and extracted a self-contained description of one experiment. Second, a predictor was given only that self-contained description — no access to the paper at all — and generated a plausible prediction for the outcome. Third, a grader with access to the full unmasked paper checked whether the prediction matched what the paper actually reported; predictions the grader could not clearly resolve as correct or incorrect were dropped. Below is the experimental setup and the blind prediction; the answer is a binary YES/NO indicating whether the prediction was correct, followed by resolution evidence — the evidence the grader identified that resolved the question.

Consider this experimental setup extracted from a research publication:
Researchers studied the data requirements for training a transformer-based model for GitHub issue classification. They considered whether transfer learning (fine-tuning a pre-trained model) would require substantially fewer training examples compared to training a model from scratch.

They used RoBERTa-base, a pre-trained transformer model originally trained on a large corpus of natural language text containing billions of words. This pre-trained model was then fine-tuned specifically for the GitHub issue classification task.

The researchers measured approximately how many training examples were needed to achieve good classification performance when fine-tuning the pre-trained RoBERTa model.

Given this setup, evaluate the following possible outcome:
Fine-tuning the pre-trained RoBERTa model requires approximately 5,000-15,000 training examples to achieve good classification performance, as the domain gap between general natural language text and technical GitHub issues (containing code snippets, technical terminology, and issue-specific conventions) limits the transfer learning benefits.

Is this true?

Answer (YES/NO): NO